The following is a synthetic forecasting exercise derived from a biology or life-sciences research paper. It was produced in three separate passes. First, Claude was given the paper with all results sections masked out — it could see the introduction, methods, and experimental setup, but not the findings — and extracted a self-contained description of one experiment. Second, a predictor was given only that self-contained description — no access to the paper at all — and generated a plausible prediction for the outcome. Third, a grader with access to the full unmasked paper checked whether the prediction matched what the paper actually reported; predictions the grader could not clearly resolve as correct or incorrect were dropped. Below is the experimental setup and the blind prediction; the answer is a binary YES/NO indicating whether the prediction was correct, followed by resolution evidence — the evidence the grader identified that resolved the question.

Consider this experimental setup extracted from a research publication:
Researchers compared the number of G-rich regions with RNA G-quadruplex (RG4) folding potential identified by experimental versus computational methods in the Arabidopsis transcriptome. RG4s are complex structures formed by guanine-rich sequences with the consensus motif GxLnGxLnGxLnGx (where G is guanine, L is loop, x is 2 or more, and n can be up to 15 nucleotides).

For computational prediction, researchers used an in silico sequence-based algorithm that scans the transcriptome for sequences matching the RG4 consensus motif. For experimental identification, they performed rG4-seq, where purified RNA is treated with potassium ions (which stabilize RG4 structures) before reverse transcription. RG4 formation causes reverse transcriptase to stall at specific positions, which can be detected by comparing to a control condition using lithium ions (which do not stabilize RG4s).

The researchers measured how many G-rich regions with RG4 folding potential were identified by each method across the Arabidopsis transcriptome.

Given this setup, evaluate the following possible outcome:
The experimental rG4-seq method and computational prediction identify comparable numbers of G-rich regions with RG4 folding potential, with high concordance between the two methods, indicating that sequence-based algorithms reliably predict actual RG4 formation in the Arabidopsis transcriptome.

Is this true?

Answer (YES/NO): NO